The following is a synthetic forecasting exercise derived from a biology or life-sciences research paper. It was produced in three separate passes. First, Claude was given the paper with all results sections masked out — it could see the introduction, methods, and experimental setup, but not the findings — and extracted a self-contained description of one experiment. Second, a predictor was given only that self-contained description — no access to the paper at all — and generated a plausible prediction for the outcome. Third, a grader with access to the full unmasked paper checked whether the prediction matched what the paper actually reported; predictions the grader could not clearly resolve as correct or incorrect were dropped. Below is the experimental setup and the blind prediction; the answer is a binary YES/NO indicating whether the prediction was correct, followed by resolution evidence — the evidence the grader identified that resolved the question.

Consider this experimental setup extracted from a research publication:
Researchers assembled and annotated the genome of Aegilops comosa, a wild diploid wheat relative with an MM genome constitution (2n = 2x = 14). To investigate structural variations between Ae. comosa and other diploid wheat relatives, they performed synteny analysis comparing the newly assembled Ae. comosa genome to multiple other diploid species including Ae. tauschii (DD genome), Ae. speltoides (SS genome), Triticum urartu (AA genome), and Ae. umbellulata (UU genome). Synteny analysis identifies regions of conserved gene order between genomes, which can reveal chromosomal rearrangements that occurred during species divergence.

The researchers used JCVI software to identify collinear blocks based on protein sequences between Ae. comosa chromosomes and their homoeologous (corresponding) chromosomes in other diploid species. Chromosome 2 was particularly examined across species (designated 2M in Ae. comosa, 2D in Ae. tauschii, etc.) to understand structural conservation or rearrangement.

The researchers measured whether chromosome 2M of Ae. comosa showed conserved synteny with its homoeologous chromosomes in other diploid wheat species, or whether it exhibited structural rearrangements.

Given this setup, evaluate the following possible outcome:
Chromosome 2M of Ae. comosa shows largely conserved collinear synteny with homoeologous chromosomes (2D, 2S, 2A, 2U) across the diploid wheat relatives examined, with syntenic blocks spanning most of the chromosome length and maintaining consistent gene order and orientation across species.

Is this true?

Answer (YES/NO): NO